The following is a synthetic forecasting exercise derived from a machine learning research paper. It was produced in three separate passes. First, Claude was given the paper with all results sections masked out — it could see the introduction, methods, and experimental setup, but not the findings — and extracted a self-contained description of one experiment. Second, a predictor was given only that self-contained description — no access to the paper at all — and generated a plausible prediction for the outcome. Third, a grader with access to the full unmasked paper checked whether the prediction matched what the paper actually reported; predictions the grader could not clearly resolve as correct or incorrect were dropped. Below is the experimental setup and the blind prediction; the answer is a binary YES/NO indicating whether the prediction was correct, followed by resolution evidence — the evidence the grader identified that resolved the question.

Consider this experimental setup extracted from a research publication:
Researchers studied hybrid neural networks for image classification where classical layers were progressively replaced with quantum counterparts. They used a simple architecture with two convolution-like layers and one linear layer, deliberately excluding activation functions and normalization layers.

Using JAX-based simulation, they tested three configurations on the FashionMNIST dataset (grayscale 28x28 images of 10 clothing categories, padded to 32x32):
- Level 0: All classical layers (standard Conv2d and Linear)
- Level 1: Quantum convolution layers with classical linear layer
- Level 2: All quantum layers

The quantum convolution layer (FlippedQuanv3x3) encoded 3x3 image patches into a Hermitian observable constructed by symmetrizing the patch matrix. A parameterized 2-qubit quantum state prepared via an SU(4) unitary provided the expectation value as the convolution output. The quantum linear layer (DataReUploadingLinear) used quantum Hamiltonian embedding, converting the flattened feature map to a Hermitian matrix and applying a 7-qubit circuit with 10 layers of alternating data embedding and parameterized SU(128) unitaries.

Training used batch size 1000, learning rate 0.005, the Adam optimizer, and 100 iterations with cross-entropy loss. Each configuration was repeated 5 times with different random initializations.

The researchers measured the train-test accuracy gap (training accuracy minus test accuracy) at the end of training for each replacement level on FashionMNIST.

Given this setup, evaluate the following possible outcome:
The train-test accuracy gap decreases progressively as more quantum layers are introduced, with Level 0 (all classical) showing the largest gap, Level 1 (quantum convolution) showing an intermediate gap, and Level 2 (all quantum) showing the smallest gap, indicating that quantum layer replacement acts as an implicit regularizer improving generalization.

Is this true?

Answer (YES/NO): NO